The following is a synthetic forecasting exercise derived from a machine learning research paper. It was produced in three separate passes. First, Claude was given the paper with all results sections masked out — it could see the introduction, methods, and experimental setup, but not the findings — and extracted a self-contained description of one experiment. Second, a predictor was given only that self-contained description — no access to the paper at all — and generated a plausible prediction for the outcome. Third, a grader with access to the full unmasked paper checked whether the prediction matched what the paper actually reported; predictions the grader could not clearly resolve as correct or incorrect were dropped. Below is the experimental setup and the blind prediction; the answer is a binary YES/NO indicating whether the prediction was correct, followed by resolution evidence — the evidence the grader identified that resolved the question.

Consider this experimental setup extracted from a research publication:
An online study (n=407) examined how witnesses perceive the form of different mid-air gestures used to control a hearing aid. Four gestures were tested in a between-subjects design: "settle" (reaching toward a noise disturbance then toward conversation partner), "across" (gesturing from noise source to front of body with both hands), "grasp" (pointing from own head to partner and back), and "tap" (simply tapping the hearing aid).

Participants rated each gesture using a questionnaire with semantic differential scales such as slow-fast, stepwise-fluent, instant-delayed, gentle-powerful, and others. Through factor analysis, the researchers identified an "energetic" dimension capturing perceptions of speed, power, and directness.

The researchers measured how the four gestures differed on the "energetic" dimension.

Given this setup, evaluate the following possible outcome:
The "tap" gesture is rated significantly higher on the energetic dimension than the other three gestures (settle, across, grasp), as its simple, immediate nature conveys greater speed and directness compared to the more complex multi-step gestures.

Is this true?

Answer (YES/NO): NO